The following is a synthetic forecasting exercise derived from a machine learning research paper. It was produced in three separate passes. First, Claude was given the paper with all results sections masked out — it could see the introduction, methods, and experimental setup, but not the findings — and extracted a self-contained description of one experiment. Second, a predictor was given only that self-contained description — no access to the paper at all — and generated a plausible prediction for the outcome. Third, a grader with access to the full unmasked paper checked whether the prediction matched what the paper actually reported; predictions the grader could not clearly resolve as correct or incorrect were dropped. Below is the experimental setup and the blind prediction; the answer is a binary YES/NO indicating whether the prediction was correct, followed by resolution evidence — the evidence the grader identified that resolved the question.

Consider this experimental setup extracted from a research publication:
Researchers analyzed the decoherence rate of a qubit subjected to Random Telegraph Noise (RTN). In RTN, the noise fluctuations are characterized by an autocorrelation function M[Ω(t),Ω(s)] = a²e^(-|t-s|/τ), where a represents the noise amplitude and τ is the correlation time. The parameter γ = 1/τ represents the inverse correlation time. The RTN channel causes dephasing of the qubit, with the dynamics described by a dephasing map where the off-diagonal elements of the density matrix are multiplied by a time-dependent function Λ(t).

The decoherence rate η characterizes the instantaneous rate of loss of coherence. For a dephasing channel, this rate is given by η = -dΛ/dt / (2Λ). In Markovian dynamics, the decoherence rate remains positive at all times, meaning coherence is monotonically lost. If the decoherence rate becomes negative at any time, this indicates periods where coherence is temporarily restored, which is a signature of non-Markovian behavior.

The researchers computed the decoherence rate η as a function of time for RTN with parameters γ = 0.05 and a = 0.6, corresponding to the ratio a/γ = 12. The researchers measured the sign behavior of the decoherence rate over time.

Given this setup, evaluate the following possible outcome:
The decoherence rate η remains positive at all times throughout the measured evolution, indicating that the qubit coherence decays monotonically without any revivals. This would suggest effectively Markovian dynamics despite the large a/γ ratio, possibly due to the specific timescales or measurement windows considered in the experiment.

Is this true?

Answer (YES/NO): NO